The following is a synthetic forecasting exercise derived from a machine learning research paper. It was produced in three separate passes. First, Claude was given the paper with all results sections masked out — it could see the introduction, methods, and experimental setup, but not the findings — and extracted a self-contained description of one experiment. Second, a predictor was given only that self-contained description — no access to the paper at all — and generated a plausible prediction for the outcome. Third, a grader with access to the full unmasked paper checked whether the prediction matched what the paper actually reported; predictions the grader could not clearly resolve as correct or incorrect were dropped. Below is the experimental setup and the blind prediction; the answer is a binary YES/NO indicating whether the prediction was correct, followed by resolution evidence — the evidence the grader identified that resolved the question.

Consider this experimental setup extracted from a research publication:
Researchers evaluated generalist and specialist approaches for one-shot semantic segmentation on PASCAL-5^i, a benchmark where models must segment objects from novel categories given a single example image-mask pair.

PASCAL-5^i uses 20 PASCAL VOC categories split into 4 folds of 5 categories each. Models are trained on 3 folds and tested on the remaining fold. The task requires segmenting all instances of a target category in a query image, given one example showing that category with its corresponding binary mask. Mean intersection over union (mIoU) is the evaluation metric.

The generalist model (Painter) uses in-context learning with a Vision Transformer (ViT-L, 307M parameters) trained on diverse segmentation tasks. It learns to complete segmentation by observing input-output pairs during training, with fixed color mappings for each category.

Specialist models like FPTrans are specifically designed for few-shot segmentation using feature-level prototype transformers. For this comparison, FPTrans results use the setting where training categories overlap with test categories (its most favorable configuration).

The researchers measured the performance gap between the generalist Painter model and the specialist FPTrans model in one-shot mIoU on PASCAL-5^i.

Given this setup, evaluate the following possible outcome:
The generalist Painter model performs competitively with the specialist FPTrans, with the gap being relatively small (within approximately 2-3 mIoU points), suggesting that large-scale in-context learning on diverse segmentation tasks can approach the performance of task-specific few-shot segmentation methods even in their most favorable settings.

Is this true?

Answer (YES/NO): NO